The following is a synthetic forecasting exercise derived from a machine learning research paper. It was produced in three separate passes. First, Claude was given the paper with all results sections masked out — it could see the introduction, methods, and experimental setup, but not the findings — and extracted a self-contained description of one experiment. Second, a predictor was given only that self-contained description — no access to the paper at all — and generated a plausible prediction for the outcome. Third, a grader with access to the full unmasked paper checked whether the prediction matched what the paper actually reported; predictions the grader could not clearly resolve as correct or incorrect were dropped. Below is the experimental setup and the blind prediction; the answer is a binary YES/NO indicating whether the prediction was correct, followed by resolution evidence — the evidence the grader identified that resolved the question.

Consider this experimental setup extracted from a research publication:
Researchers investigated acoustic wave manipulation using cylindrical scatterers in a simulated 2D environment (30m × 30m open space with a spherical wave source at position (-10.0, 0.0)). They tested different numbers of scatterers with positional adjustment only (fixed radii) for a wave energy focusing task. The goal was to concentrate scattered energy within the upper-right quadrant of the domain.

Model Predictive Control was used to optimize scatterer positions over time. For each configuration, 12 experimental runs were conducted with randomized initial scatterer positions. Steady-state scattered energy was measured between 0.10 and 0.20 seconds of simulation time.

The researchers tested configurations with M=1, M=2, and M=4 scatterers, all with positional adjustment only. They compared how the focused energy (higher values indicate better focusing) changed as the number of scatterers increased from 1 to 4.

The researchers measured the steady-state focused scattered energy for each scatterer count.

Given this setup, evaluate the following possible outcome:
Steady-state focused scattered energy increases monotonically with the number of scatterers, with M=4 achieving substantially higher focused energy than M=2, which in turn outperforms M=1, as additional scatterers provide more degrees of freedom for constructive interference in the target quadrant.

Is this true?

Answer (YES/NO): NO